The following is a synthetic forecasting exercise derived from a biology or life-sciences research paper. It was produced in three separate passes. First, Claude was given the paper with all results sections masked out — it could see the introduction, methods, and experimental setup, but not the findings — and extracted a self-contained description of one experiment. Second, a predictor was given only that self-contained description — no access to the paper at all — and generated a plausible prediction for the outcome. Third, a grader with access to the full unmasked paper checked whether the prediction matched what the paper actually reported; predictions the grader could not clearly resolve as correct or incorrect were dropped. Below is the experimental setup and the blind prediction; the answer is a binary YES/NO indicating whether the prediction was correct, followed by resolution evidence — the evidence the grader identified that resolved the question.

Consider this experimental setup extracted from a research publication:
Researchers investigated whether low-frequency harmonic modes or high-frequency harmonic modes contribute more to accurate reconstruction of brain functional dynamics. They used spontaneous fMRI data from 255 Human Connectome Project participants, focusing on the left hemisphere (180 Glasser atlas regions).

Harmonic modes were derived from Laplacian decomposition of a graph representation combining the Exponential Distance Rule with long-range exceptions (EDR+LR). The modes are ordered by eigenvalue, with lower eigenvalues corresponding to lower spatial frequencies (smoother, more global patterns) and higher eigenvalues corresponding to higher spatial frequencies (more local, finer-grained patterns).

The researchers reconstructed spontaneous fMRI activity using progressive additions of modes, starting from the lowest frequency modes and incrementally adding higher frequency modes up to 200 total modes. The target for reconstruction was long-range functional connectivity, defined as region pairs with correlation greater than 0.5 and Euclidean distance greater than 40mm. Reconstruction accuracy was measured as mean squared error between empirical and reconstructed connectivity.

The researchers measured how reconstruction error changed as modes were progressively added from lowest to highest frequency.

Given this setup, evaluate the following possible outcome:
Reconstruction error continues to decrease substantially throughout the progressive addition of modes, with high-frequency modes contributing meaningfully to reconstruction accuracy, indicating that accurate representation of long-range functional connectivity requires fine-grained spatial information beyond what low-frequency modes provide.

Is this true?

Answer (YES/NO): NO